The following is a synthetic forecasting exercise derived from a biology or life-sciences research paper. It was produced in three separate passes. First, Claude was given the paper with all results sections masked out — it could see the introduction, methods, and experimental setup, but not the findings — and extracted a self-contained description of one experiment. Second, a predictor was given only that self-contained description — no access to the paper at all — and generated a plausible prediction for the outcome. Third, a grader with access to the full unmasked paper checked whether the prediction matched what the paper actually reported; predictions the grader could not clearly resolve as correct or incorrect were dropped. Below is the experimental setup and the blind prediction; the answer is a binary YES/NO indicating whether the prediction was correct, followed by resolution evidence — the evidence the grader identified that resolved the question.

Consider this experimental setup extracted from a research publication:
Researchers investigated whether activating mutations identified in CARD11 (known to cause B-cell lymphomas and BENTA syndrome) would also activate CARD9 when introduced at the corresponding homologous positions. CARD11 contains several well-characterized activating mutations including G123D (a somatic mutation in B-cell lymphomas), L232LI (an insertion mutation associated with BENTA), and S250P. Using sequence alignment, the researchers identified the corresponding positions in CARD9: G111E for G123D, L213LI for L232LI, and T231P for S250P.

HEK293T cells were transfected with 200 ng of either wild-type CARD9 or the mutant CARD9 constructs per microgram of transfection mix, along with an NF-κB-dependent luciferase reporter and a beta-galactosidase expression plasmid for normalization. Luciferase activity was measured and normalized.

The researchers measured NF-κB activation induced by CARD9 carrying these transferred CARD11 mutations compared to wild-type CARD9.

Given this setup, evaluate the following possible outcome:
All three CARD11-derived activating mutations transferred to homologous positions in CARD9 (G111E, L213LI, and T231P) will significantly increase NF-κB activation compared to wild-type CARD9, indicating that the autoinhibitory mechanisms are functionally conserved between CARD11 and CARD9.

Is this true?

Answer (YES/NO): YES